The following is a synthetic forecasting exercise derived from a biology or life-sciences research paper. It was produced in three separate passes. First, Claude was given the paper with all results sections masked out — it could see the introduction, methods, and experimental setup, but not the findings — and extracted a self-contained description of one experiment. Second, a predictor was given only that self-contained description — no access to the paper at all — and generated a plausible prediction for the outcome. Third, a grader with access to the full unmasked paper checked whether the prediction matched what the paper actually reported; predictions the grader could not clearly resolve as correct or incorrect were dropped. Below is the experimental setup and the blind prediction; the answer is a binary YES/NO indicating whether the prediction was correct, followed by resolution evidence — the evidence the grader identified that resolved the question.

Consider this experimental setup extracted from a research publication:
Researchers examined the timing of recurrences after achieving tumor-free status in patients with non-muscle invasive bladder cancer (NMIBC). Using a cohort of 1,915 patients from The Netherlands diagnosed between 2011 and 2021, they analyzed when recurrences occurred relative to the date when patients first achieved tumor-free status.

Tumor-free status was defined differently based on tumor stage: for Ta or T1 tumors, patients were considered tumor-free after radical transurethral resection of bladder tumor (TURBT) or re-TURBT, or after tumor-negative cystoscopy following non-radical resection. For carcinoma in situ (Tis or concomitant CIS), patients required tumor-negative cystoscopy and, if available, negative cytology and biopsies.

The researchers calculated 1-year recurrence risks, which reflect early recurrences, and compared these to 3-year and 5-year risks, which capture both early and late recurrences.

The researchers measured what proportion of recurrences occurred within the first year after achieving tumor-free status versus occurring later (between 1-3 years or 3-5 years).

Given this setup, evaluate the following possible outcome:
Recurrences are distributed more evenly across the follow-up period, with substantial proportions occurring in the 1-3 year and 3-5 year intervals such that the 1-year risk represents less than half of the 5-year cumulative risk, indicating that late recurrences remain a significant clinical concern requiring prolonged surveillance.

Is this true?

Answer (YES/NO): YES